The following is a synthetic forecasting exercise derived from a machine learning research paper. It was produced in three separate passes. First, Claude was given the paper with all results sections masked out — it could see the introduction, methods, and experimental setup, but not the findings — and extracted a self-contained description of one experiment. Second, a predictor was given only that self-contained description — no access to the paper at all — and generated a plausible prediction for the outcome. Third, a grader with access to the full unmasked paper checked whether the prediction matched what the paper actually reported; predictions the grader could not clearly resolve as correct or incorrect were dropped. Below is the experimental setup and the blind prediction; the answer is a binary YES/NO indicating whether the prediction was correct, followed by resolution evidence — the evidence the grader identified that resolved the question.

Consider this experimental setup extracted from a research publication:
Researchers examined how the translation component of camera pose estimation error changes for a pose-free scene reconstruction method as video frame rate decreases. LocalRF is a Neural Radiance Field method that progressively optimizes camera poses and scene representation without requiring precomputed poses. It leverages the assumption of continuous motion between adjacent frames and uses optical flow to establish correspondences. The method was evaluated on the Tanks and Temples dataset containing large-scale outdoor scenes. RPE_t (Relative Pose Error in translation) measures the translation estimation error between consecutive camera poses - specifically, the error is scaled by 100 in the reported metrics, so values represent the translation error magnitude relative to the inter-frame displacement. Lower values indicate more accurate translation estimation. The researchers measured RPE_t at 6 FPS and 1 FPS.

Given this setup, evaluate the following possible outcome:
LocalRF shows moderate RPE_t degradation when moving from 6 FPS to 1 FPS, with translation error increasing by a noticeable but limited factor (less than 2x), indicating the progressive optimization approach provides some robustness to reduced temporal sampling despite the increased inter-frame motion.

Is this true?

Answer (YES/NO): YES